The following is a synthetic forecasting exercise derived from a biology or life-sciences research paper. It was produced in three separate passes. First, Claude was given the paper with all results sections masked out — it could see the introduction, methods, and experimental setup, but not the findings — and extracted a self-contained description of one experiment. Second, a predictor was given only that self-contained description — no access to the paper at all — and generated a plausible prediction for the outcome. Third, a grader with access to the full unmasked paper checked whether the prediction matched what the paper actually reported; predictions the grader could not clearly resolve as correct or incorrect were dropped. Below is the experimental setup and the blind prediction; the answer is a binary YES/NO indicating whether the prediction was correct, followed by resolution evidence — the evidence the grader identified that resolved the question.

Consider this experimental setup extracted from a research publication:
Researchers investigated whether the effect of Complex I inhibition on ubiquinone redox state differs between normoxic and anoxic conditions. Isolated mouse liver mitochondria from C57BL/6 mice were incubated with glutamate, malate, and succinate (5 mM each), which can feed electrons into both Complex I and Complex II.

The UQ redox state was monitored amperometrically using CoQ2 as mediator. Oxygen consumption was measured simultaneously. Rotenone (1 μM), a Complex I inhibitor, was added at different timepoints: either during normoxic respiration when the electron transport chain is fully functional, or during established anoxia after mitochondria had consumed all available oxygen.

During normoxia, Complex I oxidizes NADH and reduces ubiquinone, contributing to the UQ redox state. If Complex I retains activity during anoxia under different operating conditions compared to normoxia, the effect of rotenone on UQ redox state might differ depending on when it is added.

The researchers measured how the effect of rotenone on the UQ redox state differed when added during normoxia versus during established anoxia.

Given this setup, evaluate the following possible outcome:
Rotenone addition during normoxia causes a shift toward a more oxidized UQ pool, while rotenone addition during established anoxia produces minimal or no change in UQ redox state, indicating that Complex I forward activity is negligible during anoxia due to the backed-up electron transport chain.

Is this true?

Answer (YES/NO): NO